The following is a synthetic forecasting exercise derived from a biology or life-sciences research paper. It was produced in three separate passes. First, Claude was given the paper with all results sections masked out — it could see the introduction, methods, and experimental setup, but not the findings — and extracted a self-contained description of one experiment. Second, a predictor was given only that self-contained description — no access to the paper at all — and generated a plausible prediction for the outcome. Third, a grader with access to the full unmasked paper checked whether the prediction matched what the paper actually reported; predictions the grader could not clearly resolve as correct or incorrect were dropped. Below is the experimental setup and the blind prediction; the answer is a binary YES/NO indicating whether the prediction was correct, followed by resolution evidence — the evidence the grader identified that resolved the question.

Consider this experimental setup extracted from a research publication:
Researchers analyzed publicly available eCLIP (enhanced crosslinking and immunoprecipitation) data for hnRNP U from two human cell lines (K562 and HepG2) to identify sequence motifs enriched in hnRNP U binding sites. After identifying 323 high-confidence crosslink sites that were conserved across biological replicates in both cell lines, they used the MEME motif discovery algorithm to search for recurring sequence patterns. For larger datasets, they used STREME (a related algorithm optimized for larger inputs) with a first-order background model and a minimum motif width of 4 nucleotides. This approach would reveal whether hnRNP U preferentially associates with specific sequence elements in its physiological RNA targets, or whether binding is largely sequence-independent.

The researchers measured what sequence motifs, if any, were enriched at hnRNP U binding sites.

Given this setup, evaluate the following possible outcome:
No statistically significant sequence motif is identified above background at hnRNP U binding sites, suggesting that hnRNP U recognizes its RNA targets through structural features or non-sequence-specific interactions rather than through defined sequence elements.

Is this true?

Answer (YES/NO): NO